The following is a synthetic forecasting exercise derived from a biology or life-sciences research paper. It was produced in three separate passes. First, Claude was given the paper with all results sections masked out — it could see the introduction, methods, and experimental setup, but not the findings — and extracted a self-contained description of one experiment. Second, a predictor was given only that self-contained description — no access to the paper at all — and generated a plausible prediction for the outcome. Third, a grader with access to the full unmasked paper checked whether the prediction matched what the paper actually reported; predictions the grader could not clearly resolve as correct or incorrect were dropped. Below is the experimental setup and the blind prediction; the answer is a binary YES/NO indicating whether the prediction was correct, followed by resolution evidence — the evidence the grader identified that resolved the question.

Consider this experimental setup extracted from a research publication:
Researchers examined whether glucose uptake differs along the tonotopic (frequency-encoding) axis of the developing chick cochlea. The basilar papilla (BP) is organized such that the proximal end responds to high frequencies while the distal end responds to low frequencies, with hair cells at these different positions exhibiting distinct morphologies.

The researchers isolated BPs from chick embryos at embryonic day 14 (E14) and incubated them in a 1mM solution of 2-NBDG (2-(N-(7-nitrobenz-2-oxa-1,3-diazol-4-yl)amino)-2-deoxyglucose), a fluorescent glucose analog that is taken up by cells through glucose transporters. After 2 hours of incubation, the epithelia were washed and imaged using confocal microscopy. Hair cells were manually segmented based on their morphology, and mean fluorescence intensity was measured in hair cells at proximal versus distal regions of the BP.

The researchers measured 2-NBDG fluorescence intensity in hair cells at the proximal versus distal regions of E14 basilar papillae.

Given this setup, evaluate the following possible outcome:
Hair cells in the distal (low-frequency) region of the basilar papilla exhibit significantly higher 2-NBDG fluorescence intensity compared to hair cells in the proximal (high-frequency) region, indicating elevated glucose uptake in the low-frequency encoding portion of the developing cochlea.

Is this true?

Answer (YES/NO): NO